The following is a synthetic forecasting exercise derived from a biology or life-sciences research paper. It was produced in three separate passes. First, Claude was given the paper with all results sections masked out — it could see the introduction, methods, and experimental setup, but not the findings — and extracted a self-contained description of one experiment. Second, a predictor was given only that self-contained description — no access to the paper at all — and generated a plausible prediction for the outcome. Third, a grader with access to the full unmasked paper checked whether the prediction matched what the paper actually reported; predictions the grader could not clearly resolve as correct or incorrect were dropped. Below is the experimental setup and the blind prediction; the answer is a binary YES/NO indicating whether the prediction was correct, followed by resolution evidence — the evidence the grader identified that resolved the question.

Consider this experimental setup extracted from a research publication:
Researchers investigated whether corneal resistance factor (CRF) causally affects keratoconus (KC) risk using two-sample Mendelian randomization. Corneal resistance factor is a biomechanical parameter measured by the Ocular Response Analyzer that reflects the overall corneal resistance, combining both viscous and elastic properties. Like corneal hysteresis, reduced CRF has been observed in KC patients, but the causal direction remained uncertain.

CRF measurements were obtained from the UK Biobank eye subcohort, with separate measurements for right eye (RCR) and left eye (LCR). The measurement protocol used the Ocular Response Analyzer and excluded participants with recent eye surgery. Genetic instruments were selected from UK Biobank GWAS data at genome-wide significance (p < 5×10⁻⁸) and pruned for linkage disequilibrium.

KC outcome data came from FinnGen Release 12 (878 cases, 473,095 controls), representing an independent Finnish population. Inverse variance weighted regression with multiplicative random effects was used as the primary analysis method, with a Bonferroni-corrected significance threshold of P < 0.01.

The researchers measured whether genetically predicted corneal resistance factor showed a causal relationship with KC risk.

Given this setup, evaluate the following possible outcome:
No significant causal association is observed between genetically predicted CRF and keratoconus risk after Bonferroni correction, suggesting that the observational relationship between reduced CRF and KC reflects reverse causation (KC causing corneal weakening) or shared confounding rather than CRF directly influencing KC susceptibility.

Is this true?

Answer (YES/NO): NO